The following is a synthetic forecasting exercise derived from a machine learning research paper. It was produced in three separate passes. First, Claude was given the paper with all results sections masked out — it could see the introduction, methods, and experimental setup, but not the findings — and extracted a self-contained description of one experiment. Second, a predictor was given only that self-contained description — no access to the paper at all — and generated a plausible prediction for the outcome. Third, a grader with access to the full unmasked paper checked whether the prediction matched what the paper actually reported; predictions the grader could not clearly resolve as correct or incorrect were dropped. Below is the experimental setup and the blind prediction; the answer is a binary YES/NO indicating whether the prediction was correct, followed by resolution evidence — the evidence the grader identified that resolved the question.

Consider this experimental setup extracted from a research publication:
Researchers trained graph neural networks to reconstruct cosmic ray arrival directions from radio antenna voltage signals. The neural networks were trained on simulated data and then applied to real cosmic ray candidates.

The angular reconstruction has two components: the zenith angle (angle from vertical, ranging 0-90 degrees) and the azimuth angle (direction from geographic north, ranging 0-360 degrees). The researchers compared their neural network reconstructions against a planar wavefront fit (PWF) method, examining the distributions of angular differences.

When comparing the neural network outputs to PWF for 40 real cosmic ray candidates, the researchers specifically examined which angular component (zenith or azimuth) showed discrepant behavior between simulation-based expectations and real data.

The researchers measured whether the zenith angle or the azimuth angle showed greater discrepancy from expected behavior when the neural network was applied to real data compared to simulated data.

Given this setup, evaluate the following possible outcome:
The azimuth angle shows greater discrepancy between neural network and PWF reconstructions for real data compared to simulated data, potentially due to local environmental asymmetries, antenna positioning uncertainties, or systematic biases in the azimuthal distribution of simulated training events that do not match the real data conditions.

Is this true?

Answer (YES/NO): NO